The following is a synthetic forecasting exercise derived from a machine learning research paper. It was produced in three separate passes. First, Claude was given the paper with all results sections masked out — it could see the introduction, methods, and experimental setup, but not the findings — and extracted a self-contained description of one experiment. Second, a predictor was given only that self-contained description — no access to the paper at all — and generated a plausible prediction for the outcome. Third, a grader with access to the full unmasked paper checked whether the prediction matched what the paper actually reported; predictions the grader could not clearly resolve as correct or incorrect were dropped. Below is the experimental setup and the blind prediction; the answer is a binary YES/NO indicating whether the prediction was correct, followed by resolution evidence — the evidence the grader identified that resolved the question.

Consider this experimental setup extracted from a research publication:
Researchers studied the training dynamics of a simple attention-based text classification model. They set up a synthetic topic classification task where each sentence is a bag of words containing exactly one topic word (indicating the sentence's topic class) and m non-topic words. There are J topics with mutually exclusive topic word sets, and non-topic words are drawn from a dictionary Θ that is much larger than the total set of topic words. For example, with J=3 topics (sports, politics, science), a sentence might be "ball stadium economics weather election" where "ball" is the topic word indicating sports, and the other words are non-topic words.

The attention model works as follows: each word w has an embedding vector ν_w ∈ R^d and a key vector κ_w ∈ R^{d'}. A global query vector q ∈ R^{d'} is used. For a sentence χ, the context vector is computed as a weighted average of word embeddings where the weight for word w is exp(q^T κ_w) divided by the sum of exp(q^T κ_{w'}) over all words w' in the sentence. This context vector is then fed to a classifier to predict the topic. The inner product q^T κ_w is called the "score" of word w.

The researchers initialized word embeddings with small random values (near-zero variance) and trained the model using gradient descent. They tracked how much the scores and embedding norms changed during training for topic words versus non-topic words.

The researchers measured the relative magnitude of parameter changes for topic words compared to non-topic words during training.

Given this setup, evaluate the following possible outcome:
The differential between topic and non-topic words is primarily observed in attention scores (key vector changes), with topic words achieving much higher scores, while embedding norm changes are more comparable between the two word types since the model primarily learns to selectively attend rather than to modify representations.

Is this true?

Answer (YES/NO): NO